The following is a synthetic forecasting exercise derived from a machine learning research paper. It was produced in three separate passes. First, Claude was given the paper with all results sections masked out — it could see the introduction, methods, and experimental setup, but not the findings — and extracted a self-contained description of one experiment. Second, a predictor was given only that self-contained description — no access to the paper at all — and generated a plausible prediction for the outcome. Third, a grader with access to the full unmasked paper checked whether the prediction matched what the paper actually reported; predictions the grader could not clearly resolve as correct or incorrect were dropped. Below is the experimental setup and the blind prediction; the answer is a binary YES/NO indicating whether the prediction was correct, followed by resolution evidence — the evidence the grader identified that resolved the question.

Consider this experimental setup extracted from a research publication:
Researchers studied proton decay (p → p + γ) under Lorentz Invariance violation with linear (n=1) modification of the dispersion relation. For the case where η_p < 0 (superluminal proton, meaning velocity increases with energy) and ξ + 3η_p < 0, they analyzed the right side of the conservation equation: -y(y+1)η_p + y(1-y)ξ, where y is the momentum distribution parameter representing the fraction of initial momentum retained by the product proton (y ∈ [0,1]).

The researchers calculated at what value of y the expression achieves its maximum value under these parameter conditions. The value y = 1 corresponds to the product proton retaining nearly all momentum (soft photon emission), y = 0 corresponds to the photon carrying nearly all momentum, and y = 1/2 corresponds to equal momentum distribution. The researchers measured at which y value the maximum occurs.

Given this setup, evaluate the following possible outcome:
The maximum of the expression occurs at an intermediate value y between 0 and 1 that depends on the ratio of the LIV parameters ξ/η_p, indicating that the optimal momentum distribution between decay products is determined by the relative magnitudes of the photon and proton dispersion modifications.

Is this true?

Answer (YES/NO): NO